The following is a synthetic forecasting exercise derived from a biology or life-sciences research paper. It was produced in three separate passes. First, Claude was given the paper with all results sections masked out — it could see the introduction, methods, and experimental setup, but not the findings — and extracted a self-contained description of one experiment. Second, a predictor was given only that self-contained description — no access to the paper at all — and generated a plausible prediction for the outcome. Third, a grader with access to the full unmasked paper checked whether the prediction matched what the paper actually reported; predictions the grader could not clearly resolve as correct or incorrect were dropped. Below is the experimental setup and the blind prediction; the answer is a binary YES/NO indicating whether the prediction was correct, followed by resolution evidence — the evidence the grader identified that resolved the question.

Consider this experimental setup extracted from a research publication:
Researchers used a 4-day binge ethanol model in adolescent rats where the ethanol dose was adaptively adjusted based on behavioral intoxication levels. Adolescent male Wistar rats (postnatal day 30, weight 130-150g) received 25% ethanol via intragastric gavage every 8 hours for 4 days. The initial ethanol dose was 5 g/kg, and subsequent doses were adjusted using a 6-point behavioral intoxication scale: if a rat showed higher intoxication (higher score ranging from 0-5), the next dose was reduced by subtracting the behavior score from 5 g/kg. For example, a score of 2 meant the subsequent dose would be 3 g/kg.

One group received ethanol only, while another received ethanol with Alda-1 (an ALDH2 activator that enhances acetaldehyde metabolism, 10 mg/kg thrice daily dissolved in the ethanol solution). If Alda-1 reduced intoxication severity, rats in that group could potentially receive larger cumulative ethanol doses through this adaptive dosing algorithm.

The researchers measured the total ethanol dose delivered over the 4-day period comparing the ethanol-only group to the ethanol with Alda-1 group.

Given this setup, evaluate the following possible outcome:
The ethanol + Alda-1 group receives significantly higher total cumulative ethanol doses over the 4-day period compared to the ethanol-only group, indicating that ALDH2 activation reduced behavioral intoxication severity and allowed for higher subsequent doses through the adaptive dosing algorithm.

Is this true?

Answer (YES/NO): NO